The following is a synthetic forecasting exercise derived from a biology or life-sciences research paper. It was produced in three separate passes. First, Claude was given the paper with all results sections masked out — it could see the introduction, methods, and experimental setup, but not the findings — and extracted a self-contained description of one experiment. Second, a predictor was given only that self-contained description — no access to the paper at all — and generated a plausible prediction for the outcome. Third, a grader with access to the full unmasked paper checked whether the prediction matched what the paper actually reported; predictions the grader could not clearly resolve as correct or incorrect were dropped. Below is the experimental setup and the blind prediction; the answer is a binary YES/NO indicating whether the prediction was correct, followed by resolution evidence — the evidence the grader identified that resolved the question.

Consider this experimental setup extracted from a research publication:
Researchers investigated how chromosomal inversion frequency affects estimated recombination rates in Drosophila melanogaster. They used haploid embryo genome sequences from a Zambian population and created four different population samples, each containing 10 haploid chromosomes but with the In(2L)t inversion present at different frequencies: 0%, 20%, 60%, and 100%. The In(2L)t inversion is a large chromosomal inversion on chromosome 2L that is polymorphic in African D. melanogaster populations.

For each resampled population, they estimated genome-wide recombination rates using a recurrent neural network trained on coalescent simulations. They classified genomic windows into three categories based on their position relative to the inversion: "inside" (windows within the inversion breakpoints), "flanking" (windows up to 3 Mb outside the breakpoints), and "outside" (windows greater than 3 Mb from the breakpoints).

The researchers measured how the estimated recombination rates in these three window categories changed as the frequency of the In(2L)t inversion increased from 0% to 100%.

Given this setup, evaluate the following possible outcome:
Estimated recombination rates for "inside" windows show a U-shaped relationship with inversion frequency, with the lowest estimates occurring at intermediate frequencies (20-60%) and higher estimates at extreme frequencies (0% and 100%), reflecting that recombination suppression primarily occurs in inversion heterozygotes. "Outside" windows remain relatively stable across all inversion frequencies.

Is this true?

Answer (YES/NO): NO